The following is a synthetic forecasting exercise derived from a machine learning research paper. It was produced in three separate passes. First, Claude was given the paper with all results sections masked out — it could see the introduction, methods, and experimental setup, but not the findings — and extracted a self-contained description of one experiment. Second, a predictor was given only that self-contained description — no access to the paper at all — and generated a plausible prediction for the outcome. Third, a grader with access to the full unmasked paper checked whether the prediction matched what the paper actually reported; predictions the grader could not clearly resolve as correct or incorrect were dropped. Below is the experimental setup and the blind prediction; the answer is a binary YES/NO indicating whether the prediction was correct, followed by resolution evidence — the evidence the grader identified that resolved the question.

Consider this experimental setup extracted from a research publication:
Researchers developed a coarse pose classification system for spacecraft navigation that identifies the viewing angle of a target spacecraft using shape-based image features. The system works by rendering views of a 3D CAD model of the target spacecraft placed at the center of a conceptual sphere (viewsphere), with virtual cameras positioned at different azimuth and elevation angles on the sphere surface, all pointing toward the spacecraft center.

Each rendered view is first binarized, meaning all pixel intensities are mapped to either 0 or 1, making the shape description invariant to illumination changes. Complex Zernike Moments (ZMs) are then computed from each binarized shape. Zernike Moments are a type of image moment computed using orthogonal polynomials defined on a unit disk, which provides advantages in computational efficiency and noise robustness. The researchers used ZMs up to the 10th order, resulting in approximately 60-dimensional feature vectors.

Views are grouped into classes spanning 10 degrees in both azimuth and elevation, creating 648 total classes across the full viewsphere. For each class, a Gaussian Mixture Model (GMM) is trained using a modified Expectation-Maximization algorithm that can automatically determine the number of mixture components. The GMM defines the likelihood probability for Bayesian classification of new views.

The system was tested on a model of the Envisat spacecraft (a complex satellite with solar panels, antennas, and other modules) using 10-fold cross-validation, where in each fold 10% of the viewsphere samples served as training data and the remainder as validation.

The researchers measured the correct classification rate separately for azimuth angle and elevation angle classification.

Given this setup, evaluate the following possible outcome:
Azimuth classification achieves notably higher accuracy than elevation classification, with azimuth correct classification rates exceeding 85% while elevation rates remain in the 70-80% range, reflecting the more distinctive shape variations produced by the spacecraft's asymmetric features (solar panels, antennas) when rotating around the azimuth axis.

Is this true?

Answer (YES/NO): NO